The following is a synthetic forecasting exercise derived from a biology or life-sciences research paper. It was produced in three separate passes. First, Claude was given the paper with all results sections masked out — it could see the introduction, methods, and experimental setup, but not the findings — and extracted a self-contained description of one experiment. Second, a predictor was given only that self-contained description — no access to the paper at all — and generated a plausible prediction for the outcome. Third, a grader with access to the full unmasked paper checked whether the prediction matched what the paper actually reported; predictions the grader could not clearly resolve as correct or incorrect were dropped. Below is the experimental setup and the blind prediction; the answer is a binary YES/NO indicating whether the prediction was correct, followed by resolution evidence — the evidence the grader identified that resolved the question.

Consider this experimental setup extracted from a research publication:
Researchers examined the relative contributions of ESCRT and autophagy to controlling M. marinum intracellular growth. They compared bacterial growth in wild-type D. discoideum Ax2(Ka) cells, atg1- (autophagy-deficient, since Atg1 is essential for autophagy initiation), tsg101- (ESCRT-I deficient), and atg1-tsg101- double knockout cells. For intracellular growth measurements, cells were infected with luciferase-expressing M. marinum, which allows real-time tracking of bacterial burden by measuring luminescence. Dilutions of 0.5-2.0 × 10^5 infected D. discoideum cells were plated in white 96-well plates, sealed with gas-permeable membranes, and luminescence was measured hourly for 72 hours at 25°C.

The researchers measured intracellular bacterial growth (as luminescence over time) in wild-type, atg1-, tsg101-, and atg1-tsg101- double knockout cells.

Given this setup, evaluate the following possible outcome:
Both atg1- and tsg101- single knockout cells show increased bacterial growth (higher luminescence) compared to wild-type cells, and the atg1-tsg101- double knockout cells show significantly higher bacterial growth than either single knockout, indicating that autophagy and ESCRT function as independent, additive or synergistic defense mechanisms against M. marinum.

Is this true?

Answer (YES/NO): NO